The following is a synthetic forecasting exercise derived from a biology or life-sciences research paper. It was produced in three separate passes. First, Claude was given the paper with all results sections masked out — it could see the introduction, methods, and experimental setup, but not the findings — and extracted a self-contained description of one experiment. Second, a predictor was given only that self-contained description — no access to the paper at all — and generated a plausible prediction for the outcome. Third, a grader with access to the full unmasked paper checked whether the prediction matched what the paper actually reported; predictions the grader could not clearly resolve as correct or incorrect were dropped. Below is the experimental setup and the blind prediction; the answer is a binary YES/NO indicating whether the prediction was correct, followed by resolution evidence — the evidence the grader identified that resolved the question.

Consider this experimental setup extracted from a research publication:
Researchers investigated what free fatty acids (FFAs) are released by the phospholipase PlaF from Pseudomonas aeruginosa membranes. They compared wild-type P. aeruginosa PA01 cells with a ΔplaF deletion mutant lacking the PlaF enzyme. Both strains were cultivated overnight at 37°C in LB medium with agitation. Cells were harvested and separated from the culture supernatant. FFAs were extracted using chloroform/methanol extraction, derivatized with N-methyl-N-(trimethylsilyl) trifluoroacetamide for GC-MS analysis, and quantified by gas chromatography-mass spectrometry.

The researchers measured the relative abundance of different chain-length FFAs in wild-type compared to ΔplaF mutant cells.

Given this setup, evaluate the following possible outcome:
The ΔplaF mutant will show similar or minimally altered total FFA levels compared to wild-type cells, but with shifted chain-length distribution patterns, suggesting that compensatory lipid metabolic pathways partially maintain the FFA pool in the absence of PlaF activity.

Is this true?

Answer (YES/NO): NO